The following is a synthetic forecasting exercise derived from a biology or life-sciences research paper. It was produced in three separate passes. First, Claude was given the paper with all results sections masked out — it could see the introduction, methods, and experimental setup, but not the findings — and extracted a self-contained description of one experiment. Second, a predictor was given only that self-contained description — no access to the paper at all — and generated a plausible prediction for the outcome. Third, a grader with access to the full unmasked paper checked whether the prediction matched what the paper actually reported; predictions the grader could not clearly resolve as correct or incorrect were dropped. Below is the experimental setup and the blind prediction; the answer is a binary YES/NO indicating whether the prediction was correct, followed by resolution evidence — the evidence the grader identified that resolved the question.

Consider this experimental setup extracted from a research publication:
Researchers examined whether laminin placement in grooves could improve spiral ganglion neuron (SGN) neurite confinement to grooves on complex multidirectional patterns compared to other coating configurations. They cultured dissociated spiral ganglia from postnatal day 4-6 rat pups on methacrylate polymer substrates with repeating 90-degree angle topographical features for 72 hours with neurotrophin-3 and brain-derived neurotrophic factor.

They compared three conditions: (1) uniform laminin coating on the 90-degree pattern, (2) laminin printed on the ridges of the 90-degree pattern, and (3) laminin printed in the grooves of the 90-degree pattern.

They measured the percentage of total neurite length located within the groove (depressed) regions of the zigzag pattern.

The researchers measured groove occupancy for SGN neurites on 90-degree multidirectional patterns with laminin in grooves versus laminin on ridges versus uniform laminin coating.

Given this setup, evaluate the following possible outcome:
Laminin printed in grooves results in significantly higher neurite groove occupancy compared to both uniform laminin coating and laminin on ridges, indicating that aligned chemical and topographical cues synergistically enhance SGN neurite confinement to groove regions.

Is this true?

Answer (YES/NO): YES